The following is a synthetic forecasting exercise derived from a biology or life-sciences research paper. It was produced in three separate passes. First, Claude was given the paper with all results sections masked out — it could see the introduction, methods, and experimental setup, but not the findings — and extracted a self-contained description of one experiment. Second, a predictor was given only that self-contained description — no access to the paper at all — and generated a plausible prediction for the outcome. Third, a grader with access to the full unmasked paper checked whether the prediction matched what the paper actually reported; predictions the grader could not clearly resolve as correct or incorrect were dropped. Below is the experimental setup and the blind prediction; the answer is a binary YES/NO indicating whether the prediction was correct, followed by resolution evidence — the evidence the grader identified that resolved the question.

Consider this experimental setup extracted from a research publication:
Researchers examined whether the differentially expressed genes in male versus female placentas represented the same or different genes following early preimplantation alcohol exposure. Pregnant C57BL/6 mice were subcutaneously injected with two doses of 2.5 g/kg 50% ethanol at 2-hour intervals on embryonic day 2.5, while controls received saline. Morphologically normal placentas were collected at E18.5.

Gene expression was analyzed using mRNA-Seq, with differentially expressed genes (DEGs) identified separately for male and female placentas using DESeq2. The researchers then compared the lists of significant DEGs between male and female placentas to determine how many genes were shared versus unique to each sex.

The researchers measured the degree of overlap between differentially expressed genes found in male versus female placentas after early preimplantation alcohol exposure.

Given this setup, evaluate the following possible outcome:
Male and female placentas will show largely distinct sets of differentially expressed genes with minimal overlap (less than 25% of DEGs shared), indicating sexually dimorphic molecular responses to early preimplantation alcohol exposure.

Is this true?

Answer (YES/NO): YES